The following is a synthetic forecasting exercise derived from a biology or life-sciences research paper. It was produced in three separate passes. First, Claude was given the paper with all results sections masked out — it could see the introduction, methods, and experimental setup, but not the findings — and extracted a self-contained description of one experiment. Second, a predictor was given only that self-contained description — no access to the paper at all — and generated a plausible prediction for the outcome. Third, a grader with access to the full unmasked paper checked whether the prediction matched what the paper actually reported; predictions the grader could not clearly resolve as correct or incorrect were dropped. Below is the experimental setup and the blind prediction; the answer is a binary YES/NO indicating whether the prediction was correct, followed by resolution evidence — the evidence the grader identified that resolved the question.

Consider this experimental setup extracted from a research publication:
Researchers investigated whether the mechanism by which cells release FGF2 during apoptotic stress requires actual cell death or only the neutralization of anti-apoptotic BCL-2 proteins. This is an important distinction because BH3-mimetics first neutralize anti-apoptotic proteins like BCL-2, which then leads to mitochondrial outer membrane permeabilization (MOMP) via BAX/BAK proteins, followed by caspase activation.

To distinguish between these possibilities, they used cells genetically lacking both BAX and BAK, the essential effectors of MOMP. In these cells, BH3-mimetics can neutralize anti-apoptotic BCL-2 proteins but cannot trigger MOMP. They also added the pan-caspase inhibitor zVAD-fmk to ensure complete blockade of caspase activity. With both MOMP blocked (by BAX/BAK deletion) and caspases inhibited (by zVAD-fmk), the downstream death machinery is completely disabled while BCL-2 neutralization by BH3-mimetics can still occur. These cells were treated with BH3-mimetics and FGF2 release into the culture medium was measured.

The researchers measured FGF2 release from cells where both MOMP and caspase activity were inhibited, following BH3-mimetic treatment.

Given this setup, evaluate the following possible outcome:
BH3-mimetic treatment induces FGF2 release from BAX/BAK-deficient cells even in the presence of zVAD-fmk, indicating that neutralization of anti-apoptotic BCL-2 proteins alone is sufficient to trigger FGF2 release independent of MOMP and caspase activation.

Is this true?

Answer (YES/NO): YES